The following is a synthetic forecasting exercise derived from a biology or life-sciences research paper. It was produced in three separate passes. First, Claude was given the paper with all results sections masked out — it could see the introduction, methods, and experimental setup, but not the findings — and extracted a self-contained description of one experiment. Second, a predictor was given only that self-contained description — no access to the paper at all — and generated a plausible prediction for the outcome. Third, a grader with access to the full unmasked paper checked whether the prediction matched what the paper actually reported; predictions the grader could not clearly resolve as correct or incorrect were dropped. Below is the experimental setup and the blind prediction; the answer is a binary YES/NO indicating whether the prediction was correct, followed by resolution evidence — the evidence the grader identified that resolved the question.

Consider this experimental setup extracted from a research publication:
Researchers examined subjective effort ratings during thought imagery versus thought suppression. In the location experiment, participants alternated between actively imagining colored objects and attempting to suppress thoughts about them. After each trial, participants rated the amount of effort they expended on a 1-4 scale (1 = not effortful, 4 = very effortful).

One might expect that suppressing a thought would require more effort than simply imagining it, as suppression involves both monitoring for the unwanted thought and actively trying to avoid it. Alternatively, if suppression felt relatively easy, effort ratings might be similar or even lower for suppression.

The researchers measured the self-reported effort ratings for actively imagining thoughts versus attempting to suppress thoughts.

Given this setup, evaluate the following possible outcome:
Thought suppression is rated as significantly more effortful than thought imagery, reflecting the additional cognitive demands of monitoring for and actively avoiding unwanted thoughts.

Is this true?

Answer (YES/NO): NO